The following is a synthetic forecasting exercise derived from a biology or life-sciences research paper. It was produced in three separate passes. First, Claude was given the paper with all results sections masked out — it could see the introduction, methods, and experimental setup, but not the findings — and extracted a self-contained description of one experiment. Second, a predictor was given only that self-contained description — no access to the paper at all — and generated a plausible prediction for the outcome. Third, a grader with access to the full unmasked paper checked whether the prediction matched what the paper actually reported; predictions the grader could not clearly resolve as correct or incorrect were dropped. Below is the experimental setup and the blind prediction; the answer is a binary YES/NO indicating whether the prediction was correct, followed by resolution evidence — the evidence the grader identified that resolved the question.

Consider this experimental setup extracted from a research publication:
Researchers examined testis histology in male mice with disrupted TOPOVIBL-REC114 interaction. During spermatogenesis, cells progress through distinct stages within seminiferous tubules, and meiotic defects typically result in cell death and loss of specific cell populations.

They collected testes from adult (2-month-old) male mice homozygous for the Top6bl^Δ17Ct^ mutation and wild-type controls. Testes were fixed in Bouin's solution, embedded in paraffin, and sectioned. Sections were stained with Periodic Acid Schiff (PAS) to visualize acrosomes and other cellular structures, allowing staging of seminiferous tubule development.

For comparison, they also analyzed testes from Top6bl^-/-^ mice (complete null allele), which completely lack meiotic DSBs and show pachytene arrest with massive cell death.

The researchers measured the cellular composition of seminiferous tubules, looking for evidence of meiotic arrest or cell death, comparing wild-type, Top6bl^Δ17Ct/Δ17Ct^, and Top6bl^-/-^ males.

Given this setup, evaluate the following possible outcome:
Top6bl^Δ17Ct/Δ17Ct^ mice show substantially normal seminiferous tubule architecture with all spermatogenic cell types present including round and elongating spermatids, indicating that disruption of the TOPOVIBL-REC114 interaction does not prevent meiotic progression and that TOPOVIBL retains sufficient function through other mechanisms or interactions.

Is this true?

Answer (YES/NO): NO